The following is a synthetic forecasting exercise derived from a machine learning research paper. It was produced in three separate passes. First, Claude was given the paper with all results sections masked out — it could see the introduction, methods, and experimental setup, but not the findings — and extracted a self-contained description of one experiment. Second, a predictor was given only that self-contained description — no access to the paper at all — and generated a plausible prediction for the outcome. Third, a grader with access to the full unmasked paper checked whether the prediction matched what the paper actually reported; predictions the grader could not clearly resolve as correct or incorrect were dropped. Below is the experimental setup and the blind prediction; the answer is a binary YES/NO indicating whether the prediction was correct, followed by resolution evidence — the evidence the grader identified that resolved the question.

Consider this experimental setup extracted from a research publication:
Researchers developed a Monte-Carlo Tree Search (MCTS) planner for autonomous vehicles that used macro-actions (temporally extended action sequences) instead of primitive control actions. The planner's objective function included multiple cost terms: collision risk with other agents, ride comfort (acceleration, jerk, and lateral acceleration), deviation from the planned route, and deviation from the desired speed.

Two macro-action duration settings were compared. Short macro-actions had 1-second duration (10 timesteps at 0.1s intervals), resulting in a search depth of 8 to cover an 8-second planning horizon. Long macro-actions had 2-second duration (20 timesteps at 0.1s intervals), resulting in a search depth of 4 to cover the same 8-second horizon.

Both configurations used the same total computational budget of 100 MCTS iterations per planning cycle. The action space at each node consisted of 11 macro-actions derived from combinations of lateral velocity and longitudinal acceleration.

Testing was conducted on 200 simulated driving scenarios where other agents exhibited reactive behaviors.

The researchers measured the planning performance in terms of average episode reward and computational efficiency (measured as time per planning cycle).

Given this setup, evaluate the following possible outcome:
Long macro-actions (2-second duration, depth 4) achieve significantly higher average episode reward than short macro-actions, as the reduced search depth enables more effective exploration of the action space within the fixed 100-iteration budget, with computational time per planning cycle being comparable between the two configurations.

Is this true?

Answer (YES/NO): NO